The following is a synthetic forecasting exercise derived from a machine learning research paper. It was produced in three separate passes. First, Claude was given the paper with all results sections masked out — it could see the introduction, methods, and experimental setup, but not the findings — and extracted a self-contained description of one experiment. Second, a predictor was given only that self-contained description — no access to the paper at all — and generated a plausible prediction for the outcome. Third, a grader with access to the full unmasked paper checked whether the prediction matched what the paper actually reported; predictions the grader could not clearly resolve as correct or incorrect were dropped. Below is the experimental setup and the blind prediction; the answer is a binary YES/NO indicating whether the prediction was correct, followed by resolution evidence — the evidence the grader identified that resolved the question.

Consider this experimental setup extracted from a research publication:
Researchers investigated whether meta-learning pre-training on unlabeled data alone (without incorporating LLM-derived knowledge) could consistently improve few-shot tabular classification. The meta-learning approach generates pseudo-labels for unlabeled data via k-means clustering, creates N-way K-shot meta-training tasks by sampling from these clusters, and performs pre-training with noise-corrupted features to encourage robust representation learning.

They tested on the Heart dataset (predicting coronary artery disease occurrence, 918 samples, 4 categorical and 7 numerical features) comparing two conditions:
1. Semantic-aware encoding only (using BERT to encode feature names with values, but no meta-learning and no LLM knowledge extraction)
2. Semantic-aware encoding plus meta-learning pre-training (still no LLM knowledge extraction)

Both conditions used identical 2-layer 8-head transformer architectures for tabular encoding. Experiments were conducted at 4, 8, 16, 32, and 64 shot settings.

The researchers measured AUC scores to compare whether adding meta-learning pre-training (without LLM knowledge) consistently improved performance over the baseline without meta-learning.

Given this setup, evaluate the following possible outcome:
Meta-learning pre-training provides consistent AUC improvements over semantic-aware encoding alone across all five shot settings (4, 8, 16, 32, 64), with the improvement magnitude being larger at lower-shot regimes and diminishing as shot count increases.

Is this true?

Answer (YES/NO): NO